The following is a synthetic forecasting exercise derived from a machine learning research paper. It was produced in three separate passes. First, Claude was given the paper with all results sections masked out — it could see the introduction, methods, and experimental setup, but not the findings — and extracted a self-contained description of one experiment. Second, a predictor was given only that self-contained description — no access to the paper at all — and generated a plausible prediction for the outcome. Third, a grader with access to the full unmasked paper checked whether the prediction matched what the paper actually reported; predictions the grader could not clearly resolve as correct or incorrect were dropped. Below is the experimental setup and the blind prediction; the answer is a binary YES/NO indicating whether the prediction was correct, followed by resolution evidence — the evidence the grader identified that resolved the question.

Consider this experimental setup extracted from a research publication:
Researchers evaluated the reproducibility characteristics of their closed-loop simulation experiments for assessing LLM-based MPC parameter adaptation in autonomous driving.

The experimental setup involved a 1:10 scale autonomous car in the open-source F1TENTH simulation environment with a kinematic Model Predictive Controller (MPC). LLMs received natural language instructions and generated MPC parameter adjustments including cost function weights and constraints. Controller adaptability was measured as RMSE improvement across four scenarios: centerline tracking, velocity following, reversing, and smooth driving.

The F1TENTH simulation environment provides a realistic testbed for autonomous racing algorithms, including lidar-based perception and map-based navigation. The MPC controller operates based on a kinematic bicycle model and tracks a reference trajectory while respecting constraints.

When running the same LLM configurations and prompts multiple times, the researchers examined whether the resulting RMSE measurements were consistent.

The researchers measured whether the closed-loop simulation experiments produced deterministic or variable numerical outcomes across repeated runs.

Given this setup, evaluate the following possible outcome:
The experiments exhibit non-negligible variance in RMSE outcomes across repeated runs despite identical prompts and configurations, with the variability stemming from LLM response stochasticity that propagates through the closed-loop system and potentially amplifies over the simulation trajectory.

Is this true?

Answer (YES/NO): NO